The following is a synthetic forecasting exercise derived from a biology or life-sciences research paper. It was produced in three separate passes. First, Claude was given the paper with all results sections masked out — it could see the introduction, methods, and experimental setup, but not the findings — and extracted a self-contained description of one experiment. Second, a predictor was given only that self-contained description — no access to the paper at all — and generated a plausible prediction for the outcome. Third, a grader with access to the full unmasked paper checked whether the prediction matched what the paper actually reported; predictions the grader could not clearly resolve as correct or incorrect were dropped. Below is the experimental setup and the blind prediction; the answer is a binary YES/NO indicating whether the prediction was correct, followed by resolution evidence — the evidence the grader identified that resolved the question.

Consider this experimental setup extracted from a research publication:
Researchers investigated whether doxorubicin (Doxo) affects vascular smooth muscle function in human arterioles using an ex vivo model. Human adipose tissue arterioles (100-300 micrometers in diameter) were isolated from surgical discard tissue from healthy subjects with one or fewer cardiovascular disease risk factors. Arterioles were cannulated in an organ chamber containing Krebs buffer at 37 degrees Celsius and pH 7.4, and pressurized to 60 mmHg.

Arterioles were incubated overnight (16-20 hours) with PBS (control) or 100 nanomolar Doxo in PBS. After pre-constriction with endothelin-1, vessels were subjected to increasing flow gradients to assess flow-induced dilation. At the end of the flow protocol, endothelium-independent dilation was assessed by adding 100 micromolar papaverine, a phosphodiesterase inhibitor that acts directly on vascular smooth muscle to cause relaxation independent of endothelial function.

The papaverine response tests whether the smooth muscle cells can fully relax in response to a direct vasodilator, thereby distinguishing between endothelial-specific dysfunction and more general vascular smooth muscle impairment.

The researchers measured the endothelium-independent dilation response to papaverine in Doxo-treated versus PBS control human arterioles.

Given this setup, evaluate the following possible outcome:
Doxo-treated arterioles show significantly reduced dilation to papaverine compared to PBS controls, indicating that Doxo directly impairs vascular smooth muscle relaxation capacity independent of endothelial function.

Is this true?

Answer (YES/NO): NO